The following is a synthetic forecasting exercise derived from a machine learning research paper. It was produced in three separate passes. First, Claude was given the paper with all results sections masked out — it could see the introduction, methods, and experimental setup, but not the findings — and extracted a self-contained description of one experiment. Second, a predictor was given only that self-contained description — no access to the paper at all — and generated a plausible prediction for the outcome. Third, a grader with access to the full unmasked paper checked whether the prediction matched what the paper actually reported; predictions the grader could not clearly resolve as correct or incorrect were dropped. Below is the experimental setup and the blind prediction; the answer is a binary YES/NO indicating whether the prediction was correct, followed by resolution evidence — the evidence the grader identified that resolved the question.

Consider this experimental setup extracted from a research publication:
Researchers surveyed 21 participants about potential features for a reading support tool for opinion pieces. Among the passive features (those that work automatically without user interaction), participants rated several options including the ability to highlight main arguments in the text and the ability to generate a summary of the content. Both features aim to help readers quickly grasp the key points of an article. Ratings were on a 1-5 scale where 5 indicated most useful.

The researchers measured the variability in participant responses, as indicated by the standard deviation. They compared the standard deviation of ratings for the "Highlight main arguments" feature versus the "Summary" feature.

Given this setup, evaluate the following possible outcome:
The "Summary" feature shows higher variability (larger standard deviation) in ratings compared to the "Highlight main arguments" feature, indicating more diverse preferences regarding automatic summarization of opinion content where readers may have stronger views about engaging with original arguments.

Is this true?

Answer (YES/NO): YES